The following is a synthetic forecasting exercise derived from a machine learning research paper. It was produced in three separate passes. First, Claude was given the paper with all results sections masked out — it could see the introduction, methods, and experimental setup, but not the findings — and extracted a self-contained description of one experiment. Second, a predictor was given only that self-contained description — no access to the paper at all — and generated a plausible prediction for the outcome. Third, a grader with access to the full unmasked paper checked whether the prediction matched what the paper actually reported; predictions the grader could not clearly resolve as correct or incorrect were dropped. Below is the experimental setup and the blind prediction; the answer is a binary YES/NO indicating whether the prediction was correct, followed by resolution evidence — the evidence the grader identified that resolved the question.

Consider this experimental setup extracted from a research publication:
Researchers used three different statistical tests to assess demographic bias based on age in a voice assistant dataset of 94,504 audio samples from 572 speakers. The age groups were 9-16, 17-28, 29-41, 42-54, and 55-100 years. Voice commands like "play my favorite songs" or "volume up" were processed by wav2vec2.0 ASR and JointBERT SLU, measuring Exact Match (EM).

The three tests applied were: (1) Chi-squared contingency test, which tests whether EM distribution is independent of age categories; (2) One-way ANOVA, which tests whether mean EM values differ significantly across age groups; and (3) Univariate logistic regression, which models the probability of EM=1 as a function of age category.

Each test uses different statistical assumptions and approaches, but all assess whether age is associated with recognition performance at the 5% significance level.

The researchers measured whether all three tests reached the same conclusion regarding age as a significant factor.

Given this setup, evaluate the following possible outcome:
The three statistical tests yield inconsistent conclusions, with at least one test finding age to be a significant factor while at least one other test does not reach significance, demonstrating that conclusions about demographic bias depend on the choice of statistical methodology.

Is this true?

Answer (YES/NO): NO